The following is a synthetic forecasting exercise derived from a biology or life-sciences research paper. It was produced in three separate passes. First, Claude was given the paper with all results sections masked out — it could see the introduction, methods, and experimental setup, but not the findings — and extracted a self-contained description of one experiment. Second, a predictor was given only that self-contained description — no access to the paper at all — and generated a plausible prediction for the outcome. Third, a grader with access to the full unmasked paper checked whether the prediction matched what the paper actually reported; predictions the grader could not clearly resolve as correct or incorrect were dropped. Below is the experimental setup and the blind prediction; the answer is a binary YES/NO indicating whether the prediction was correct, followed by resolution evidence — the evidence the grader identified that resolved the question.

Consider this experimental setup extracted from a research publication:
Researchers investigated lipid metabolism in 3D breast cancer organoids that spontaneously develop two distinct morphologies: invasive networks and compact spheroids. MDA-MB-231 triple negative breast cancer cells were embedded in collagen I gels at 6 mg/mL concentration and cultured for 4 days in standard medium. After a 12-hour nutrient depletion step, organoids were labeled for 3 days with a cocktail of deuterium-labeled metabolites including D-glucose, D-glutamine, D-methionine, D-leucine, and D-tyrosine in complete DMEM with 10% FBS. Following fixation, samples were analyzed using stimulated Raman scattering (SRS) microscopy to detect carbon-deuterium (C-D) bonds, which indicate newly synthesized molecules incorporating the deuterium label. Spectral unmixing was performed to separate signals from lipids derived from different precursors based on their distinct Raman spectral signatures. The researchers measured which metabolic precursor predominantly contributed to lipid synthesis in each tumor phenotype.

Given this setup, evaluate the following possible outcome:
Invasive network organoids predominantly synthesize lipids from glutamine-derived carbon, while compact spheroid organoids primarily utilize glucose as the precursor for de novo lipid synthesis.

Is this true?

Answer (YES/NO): YES